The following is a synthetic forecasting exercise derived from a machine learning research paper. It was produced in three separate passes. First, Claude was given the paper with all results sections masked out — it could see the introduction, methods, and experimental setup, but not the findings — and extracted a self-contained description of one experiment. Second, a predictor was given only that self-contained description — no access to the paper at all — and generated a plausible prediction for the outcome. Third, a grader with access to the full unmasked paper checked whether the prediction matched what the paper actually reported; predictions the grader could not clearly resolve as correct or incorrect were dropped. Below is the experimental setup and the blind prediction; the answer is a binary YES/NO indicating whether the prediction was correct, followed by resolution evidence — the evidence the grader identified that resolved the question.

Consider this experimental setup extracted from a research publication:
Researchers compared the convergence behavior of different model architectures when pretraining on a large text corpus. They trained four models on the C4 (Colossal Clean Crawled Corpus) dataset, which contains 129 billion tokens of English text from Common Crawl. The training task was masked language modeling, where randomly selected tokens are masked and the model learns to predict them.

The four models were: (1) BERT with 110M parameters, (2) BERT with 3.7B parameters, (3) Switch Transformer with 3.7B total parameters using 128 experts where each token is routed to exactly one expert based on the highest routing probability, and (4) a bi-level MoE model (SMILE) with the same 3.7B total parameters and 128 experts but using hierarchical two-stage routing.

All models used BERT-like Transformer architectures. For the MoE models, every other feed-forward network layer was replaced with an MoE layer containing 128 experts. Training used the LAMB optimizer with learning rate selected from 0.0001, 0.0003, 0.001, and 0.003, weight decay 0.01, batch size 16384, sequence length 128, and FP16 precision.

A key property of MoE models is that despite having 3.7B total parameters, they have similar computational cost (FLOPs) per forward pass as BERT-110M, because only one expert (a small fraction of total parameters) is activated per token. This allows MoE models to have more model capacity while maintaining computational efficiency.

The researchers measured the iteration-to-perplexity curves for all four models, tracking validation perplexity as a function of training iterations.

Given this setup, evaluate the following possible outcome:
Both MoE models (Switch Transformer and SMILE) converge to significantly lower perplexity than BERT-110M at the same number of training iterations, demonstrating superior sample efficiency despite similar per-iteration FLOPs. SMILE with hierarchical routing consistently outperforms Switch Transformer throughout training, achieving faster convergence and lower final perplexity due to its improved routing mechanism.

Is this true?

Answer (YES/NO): NO